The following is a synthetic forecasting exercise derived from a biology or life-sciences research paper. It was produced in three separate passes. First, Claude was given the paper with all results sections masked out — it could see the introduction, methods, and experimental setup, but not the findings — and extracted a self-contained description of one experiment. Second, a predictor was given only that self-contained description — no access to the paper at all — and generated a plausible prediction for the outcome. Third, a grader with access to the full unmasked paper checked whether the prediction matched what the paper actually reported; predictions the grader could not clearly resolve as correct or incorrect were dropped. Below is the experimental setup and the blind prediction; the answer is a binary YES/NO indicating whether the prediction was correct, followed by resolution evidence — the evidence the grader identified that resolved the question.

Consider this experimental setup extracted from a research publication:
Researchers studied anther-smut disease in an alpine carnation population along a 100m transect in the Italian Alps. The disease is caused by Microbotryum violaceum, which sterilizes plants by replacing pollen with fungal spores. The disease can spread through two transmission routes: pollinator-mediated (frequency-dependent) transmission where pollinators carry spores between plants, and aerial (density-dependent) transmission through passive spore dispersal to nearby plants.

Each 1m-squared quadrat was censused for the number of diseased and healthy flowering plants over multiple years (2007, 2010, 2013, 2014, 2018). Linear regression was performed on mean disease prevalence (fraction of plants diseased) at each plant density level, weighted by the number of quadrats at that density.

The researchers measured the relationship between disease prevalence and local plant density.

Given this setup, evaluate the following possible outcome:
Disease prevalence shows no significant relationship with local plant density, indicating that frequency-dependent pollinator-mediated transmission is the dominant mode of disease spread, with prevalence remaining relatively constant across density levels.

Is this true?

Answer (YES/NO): NO